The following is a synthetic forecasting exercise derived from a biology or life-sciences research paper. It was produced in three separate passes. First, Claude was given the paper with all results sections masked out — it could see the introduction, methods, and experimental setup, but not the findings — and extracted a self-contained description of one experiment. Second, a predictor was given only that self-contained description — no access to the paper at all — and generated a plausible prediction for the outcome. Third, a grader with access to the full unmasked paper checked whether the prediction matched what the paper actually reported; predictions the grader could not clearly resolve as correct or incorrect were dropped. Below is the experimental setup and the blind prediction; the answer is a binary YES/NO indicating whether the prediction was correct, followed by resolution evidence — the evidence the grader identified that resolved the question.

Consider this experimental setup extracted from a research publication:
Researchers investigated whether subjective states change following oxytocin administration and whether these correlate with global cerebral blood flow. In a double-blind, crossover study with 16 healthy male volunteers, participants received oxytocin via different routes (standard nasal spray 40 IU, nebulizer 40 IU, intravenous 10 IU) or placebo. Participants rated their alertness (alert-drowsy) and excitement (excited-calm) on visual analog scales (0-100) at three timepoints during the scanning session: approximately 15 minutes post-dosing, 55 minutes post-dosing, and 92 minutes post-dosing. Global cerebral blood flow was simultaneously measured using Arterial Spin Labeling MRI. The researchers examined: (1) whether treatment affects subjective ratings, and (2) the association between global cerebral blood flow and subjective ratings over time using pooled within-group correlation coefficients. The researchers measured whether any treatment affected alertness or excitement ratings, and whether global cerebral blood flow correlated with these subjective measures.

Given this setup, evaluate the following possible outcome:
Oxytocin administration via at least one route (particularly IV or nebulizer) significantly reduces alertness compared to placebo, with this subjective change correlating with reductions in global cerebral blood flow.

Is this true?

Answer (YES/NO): NO